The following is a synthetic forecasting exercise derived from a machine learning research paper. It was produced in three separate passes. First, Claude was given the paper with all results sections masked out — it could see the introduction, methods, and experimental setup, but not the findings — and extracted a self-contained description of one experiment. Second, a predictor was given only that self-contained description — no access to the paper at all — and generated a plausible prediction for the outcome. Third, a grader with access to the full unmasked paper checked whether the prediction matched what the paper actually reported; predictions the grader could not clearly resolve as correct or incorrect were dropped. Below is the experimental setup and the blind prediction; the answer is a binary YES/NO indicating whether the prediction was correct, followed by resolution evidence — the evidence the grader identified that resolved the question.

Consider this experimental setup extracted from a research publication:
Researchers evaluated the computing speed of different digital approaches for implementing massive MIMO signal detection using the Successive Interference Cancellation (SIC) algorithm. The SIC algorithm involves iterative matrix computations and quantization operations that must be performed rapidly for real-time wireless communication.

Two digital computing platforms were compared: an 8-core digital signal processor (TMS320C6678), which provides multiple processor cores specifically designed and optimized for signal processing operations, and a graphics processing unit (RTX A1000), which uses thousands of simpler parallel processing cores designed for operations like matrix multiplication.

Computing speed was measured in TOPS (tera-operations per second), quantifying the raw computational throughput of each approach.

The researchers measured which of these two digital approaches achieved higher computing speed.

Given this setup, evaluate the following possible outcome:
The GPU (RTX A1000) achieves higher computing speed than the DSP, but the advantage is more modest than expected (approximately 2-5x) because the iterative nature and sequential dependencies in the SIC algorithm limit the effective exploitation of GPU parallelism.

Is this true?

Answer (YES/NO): NO